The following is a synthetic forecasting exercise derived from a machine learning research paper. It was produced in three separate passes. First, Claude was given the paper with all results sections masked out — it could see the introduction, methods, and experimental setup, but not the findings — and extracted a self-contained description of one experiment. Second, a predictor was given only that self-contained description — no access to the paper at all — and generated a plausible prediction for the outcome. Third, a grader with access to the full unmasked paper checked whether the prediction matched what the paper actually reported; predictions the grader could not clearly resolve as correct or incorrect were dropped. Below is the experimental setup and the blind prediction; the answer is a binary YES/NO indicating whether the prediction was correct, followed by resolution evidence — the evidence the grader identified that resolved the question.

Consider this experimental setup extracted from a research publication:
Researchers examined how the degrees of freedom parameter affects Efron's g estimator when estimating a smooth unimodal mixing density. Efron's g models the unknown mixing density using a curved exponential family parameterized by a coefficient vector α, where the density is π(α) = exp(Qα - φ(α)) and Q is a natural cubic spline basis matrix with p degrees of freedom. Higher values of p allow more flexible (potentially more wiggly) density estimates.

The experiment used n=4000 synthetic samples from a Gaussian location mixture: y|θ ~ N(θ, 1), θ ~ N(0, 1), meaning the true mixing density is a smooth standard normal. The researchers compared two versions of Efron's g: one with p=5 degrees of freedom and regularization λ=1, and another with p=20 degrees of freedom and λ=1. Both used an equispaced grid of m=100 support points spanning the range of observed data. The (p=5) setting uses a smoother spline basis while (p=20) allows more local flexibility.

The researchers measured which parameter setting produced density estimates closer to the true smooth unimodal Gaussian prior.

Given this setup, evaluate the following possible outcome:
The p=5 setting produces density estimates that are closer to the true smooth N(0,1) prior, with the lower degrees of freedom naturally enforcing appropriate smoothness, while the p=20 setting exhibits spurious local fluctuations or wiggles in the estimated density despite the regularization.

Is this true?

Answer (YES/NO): YES